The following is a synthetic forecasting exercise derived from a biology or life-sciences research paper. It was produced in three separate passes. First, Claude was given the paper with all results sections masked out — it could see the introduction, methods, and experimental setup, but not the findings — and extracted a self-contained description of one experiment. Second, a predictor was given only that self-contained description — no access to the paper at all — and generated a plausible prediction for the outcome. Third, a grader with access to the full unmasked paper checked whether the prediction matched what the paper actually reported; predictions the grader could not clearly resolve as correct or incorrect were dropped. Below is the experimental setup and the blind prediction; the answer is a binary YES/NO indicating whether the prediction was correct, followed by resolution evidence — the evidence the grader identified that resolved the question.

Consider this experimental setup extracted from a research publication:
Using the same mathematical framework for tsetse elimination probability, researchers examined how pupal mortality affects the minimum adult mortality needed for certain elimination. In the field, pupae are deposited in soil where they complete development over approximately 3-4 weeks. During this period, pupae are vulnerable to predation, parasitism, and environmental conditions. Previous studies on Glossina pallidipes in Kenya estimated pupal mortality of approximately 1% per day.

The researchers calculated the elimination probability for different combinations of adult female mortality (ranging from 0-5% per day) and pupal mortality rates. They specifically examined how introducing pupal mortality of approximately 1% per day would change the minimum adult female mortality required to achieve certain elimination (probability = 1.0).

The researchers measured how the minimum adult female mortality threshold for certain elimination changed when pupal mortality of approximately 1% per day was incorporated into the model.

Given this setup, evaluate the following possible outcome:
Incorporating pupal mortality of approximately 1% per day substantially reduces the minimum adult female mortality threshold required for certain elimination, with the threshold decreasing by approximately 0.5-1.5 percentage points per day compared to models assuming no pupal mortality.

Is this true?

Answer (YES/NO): YES